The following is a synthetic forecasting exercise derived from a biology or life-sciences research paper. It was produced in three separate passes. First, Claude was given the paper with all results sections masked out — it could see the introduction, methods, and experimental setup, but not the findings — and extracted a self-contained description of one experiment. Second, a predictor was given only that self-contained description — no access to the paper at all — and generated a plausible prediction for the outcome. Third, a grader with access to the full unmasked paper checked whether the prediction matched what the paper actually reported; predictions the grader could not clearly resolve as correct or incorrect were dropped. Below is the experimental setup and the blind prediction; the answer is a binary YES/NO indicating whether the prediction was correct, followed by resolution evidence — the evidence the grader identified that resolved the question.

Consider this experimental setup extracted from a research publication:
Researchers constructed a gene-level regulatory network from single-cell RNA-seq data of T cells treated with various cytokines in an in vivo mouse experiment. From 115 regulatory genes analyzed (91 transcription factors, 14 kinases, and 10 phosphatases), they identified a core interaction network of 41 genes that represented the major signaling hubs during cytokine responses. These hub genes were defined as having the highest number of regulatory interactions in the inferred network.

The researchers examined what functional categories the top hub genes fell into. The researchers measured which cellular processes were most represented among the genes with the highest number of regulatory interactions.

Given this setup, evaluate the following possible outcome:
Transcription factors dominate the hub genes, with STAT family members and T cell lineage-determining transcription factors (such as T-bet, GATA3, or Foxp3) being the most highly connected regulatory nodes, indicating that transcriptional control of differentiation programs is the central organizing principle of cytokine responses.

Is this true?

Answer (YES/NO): NO